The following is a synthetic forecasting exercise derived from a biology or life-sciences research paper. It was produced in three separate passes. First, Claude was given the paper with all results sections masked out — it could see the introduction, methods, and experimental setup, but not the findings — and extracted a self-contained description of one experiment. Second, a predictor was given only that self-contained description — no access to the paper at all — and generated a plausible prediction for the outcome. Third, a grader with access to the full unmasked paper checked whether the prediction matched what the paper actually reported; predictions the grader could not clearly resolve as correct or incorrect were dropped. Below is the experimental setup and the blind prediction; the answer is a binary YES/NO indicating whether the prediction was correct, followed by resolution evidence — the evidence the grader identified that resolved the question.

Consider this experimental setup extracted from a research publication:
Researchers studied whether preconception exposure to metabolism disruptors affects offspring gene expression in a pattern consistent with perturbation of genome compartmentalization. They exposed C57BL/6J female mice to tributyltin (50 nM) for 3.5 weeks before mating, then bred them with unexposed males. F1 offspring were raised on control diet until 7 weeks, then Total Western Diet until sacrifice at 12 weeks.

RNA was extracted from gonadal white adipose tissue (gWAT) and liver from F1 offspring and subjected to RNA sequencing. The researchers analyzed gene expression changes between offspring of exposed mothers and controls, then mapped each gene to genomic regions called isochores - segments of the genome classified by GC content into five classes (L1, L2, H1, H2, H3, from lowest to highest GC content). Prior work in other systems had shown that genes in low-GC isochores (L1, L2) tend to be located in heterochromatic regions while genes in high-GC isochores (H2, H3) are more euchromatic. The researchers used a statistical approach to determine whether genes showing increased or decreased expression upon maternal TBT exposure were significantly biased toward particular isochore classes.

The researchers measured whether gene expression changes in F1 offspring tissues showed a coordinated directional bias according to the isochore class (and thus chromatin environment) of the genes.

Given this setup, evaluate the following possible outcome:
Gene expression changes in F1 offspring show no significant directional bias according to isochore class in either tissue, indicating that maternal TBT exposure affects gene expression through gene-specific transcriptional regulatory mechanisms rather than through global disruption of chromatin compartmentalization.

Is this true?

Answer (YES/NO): NO